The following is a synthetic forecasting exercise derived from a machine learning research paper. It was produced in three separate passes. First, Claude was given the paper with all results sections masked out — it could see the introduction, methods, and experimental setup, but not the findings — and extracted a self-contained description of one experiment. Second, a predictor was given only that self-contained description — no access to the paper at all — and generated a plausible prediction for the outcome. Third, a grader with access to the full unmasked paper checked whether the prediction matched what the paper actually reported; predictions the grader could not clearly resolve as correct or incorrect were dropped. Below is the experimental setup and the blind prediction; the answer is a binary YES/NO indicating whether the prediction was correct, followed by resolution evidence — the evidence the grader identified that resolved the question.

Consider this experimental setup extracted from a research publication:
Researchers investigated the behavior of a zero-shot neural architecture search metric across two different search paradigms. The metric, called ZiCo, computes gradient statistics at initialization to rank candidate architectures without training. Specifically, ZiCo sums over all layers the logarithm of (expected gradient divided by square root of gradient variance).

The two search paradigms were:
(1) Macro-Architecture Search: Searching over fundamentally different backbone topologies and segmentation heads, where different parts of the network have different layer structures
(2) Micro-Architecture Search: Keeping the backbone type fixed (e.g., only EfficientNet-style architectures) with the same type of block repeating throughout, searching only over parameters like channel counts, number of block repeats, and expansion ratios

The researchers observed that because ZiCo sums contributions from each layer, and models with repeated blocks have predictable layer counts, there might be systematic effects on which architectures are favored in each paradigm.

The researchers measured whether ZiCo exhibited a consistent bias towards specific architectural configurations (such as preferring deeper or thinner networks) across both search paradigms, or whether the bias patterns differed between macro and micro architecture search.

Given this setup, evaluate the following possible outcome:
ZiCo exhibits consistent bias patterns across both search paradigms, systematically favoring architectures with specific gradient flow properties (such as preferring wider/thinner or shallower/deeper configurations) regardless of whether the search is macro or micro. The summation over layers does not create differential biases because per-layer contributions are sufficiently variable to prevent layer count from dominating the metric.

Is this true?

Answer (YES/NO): NO